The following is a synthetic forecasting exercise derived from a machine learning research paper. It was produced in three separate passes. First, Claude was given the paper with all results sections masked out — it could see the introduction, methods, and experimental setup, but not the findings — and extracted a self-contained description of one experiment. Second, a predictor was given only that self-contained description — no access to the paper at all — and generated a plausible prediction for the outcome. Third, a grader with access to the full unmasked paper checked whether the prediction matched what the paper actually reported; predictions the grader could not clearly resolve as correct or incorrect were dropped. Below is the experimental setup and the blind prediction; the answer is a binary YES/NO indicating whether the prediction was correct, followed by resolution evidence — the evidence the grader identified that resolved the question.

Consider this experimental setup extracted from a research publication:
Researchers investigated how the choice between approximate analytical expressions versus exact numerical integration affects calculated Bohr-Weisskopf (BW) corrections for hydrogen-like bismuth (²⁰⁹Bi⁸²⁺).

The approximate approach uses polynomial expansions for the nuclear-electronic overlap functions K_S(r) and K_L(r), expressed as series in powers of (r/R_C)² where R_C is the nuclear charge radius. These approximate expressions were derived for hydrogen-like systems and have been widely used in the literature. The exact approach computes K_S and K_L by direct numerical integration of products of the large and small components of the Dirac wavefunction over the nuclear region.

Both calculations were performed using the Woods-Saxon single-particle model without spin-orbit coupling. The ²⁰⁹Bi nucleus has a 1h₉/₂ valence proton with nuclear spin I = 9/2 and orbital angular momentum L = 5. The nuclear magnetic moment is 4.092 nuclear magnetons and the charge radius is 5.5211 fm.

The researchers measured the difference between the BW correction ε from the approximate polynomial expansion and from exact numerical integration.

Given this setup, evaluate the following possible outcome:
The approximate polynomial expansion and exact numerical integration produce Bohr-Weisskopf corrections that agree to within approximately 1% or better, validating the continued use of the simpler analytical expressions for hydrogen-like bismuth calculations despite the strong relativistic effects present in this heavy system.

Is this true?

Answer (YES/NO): NO